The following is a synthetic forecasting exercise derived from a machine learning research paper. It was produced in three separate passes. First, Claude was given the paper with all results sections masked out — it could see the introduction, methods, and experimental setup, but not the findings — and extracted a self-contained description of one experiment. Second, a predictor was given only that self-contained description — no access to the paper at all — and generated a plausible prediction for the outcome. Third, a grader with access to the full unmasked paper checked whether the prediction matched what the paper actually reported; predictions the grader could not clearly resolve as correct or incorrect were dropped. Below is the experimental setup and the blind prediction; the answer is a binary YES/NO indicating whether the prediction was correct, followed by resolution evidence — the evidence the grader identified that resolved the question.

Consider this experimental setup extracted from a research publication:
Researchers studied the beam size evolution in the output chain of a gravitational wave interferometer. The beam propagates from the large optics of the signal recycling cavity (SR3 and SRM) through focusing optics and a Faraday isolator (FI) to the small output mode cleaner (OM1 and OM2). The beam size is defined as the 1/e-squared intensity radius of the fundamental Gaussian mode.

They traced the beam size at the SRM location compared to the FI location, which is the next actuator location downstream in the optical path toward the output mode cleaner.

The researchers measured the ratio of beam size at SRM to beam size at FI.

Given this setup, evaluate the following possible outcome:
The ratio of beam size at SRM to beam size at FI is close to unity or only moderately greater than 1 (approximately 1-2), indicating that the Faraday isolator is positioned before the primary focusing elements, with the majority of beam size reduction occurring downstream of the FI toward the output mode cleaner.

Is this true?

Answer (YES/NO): YES